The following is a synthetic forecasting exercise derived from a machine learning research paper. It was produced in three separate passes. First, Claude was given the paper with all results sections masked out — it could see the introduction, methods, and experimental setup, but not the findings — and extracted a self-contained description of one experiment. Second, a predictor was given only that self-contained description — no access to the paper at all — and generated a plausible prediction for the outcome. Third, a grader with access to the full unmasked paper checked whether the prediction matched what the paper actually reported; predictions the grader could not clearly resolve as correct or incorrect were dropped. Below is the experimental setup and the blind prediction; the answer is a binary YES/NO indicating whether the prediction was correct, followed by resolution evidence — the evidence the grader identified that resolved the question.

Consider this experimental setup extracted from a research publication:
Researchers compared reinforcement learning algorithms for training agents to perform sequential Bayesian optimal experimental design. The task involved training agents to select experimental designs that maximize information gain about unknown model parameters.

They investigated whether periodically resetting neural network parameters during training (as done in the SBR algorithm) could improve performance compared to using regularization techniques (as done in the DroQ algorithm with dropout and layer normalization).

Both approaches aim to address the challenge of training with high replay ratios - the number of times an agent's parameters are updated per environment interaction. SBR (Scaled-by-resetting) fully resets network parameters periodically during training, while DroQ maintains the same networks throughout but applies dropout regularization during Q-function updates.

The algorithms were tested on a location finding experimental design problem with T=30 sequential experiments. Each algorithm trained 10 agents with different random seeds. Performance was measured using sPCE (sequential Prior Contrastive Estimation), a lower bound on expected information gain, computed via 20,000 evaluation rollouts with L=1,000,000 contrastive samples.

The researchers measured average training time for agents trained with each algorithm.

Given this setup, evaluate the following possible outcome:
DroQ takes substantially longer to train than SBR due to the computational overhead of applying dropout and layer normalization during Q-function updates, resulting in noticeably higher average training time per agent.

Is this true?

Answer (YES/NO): YES